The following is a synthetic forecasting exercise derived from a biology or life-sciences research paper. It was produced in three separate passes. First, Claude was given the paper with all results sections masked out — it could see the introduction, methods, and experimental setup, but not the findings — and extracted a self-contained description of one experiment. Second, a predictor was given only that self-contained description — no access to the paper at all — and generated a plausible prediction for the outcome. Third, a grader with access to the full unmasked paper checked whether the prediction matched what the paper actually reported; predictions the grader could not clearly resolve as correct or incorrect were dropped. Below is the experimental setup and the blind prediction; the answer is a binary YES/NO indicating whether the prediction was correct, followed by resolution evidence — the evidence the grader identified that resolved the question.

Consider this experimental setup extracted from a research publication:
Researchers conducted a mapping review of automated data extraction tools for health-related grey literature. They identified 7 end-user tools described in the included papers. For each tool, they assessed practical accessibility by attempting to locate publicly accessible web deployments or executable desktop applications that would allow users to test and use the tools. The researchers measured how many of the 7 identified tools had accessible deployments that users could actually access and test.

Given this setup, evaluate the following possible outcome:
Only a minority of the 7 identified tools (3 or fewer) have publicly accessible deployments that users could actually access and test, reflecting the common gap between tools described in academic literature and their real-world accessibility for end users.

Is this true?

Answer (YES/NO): YES